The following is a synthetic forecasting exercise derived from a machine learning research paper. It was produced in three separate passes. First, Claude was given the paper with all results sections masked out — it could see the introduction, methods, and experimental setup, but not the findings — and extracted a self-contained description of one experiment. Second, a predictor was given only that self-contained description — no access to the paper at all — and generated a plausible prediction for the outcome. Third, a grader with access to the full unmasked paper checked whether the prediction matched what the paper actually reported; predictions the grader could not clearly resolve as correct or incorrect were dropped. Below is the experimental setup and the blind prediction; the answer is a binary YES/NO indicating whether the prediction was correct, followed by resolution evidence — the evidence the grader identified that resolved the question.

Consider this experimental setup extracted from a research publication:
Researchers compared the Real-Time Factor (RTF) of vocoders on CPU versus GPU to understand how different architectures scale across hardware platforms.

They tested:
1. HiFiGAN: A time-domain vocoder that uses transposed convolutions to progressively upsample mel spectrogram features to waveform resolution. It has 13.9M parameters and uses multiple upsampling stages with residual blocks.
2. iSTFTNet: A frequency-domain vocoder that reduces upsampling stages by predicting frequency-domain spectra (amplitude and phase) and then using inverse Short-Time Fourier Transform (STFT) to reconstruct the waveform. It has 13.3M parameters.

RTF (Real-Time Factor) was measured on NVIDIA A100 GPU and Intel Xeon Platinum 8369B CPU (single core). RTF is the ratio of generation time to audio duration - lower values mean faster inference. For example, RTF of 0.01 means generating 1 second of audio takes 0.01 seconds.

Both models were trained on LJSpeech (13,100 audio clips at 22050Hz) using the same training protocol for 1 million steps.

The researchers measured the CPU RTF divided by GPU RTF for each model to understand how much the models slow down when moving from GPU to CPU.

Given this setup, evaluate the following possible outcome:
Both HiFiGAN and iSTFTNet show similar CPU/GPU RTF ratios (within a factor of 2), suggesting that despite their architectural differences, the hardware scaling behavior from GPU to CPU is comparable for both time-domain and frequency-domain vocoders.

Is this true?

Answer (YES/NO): NO